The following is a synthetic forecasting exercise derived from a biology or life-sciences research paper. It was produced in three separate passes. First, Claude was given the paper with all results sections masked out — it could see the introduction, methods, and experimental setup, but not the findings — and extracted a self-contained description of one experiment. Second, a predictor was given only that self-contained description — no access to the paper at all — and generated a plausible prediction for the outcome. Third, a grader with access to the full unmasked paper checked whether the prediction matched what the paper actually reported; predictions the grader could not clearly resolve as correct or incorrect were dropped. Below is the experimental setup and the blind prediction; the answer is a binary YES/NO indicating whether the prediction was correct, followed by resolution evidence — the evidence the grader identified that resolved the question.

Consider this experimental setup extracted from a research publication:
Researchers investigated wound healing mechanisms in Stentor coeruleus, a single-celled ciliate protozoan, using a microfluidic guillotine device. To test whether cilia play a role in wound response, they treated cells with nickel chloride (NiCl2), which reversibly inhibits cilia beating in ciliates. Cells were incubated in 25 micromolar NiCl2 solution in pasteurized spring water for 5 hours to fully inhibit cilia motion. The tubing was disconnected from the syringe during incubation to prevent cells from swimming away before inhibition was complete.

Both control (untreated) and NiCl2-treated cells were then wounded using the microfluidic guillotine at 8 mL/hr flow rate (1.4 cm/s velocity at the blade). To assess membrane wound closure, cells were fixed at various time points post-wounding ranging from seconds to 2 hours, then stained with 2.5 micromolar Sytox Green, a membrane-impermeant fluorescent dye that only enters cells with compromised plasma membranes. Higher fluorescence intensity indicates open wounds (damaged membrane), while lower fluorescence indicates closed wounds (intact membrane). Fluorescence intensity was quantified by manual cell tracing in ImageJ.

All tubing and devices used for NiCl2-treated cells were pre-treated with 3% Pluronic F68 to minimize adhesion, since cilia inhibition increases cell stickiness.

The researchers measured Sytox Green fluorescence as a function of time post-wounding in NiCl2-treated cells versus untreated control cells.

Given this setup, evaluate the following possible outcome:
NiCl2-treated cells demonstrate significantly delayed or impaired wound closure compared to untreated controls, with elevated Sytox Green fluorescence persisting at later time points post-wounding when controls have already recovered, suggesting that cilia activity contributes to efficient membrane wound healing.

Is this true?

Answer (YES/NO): YES